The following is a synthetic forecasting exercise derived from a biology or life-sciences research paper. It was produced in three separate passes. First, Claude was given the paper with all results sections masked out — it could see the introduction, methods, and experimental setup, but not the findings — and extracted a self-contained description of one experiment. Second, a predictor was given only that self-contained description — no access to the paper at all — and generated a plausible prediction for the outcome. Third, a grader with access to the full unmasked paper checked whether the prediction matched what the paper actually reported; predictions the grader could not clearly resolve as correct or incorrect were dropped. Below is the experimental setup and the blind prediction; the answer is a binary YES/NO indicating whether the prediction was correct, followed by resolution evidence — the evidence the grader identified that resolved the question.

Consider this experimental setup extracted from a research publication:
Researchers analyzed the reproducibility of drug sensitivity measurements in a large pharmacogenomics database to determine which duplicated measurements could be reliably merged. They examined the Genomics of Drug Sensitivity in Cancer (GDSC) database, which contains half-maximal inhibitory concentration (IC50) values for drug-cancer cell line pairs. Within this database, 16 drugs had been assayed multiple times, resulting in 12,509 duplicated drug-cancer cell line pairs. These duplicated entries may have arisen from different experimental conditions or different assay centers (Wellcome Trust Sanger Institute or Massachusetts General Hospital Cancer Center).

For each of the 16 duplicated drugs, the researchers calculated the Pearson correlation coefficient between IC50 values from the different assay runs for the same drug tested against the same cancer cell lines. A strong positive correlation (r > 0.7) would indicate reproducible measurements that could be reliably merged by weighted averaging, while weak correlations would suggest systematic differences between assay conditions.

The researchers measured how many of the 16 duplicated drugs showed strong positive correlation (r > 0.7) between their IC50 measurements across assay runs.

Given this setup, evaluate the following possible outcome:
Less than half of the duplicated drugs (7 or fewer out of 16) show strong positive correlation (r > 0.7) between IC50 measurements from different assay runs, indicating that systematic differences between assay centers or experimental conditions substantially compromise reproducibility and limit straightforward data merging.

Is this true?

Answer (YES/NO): YES